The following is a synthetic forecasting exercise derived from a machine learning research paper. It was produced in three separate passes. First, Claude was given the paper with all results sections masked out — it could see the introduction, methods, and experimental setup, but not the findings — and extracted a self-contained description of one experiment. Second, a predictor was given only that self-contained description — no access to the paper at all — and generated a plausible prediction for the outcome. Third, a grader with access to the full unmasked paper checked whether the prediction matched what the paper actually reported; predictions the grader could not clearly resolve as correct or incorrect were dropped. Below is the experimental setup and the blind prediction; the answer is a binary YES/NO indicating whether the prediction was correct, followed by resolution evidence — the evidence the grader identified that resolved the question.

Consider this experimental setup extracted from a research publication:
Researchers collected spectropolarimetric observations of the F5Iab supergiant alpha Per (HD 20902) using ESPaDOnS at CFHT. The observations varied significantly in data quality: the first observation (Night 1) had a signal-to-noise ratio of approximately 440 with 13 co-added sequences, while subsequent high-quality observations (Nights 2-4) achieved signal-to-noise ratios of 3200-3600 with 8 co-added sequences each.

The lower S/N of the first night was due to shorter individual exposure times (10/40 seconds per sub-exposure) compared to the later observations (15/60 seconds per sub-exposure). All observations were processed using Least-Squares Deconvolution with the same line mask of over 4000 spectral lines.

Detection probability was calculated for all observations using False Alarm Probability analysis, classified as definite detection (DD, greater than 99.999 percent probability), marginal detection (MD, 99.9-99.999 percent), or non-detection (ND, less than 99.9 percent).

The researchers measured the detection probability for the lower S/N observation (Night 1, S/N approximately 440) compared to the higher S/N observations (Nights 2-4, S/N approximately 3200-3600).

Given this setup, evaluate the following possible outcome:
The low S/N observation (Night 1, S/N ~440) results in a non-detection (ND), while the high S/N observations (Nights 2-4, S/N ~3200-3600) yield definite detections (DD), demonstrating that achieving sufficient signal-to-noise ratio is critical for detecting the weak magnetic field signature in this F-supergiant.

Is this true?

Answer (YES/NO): YES